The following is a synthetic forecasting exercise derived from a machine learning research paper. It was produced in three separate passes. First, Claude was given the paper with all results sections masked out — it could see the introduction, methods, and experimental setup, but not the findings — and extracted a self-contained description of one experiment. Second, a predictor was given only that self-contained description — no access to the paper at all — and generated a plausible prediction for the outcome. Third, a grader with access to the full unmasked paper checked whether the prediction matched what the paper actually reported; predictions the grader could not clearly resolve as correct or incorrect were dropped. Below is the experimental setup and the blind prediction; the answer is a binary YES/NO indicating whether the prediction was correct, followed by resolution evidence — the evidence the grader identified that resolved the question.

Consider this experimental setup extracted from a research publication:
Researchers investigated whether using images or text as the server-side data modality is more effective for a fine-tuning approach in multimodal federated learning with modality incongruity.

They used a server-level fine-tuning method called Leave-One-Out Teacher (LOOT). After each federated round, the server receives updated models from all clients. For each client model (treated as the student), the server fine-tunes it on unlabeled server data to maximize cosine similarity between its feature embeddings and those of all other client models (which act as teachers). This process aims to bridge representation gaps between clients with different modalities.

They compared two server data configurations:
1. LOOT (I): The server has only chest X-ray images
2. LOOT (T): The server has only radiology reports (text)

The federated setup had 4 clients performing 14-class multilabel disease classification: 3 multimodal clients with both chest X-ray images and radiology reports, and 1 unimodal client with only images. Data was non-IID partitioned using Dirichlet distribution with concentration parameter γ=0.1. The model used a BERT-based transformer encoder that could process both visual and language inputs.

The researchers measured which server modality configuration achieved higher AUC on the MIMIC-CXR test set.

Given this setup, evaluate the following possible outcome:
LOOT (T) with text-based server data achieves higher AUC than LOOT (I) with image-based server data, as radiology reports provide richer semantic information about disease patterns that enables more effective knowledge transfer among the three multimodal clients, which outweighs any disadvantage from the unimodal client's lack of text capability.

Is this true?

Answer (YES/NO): NO